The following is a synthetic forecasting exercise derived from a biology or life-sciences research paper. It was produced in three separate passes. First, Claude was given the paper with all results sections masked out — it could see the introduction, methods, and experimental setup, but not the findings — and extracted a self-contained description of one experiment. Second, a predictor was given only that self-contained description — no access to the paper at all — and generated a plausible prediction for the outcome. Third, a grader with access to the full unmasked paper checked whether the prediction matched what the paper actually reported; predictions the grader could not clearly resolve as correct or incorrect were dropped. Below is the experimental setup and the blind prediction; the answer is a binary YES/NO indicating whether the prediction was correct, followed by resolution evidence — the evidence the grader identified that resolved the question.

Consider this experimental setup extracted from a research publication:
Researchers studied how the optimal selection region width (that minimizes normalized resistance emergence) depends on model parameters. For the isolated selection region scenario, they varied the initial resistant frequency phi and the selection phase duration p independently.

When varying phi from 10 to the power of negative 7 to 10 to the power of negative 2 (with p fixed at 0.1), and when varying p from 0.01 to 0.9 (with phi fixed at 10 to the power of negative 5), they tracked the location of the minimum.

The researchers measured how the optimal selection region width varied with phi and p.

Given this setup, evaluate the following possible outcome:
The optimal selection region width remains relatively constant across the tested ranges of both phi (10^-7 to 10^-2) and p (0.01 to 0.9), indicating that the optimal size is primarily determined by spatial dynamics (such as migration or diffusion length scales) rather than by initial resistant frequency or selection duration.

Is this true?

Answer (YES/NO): NO